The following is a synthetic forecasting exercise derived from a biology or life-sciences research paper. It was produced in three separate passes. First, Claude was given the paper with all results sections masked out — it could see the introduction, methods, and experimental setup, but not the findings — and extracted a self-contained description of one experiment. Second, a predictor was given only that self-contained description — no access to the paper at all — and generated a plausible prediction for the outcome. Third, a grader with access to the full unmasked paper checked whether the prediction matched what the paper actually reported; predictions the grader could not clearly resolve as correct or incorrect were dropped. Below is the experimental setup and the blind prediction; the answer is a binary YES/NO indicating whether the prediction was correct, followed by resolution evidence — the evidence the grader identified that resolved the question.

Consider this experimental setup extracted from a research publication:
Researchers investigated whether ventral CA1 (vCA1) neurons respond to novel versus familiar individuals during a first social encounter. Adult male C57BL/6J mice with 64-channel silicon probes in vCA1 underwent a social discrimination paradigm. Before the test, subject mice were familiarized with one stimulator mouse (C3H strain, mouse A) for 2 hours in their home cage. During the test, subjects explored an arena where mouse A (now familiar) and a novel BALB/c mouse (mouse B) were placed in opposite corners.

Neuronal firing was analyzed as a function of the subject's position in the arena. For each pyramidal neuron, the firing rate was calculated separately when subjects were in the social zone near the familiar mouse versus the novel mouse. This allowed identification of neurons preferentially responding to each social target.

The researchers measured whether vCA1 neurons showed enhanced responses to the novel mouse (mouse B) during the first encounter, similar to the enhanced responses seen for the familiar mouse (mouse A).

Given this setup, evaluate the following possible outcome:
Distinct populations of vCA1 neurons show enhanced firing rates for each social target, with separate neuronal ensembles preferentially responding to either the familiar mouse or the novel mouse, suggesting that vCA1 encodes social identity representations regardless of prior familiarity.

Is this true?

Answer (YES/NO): NO